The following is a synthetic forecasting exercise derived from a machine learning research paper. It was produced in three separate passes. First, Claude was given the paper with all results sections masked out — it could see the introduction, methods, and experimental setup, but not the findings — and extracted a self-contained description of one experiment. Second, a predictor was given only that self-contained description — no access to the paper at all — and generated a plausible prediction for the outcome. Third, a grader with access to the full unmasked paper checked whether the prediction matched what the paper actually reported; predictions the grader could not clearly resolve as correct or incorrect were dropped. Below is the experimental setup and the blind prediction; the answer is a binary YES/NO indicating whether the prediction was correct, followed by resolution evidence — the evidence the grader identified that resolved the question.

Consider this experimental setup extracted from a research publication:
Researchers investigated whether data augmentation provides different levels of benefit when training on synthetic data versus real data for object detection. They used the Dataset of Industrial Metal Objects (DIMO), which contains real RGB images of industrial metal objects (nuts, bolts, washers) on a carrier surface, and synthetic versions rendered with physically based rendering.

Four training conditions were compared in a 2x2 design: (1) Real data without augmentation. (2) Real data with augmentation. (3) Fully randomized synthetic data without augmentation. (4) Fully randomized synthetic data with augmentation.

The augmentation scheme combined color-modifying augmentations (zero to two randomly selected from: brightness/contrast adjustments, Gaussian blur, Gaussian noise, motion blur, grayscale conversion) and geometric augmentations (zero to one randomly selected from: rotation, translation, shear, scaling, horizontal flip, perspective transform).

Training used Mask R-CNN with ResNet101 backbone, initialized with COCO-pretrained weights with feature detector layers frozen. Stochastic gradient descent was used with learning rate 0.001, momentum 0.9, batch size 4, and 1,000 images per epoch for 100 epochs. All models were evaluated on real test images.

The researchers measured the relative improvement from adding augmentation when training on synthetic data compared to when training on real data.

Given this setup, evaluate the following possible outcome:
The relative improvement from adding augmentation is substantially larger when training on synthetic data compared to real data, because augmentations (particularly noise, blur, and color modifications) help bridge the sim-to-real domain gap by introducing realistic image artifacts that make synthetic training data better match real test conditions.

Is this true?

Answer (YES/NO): NO